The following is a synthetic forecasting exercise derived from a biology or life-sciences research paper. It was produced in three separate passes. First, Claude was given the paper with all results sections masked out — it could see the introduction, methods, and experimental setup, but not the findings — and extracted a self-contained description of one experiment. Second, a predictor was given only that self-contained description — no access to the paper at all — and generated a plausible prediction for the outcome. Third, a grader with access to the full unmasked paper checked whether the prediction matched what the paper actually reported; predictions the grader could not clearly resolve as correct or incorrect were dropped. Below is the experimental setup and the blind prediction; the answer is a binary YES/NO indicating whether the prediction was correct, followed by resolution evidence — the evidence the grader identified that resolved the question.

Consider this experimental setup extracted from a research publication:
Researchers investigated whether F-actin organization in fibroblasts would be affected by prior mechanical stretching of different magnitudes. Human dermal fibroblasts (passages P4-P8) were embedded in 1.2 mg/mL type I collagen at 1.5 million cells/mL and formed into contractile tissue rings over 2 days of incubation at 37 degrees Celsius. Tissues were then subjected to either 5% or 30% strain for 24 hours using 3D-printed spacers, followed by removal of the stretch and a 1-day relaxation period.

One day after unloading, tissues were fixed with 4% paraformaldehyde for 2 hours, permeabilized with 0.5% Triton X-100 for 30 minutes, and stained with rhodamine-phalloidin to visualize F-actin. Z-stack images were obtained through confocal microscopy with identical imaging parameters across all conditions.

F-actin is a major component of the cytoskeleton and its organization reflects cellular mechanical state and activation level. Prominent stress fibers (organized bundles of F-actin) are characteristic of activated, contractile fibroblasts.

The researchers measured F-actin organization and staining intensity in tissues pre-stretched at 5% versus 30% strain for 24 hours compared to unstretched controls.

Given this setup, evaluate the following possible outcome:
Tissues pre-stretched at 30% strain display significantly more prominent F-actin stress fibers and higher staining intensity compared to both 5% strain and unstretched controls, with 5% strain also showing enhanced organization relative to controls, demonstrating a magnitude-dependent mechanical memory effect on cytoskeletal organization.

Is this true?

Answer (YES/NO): NO